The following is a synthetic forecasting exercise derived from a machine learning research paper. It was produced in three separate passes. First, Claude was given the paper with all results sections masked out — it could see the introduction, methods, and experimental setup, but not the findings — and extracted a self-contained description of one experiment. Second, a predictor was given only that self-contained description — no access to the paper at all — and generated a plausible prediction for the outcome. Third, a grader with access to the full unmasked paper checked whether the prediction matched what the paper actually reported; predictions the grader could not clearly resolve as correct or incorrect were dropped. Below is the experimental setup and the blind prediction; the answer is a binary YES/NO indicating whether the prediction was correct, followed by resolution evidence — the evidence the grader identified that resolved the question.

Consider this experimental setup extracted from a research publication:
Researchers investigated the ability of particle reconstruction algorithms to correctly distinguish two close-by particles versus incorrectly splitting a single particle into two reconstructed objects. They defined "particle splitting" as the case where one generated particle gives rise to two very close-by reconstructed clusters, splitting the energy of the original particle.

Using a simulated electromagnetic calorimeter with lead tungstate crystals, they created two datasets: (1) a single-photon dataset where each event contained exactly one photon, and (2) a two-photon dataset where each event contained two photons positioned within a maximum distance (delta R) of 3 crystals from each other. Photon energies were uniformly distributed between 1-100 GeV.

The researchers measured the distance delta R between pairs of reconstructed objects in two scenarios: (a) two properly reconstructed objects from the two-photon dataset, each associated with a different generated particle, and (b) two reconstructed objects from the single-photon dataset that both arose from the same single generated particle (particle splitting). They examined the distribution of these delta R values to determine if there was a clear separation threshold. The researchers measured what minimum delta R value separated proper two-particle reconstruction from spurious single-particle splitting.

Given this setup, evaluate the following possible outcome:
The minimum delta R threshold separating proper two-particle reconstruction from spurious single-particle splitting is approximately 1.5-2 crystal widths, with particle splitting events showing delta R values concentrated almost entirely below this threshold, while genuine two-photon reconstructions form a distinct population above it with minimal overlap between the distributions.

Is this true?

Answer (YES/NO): NO